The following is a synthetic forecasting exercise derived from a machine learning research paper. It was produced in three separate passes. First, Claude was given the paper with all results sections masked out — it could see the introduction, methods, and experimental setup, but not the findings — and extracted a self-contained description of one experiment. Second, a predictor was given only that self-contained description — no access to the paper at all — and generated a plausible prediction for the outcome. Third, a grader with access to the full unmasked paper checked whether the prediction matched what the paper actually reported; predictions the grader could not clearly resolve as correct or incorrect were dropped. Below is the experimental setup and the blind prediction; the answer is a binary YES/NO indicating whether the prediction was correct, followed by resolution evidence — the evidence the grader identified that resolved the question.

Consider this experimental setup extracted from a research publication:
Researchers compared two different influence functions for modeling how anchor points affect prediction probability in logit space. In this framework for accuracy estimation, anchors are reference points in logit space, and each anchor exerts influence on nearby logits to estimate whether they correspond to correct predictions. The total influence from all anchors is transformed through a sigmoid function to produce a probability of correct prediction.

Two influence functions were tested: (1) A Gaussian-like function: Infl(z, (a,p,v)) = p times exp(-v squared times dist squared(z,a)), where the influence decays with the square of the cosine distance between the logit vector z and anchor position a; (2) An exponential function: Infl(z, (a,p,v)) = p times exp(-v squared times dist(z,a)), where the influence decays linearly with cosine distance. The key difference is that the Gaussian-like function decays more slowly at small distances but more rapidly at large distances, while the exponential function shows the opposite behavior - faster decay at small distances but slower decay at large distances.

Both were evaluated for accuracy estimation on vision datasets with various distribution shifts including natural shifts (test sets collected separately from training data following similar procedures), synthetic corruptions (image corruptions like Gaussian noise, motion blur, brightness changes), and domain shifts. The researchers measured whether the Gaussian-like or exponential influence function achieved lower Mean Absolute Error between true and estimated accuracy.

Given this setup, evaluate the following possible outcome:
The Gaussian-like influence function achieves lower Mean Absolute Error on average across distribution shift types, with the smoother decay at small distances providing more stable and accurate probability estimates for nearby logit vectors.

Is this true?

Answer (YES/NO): YES